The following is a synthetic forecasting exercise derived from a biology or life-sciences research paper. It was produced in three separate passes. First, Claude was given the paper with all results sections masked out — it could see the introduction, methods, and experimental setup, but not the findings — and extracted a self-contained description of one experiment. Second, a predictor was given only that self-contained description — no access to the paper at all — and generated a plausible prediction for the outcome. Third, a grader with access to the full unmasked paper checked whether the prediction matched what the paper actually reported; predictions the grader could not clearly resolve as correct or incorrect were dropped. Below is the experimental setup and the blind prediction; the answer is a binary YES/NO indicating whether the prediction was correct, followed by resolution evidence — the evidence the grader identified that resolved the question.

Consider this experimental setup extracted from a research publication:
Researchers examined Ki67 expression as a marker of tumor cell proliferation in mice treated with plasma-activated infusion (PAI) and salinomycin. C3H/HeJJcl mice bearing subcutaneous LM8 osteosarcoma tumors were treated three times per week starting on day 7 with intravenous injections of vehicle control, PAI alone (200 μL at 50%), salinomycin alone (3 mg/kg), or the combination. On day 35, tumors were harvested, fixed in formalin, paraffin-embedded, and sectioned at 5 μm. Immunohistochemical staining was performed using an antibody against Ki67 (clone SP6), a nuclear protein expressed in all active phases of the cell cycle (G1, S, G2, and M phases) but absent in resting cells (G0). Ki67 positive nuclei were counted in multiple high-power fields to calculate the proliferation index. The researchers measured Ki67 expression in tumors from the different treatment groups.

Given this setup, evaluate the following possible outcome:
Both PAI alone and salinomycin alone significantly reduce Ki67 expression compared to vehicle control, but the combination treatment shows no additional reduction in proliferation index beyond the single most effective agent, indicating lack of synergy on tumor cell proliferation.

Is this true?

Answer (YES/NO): NO